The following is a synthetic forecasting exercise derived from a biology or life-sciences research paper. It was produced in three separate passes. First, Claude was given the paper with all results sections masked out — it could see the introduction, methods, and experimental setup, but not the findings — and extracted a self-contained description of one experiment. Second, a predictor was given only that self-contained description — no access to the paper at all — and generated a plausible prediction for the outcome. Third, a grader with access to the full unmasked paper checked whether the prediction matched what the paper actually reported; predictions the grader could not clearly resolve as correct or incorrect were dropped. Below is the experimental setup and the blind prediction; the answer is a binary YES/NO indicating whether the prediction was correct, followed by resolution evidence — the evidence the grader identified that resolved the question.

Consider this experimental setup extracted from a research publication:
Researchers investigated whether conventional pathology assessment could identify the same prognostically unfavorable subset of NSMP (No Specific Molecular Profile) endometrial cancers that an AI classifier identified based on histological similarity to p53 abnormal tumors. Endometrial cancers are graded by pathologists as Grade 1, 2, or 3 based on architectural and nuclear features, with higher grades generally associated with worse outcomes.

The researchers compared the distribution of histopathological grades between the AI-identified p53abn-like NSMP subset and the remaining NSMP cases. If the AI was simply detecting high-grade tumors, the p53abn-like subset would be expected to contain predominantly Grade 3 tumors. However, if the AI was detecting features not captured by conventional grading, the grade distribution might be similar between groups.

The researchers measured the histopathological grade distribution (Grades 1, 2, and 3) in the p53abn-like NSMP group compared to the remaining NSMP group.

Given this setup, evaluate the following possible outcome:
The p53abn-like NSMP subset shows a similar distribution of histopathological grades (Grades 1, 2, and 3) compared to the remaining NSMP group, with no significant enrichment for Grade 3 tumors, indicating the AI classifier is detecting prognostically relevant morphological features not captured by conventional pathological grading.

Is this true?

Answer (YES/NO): NO